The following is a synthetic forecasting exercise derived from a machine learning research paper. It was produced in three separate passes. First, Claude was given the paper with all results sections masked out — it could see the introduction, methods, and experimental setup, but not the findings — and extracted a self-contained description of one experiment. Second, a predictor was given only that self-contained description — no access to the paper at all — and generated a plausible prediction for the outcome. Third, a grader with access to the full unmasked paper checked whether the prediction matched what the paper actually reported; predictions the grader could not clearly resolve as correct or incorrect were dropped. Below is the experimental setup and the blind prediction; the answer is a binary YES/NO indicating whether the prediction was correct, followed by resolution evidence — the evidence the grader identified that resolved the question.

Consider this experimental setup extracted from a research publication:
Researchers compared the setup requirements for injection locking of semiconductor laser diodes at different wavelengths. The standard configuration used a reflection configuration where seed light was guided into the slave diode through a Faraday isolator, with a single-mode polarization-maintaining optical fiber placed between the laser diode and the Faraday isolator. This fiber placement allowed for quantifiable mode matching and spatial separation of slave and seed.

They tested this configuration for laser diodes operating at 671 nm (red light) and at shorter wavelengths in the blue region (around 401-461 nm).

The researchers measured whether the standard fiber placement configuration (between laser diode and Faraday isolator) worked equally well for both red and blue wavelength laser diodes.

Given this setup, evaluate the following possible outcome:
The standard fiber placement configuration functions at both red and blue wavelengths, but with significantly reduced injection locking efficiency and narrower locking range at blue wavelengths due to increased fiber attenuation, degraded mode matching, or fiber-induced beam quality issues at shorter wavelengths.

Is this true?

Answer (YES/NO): NO